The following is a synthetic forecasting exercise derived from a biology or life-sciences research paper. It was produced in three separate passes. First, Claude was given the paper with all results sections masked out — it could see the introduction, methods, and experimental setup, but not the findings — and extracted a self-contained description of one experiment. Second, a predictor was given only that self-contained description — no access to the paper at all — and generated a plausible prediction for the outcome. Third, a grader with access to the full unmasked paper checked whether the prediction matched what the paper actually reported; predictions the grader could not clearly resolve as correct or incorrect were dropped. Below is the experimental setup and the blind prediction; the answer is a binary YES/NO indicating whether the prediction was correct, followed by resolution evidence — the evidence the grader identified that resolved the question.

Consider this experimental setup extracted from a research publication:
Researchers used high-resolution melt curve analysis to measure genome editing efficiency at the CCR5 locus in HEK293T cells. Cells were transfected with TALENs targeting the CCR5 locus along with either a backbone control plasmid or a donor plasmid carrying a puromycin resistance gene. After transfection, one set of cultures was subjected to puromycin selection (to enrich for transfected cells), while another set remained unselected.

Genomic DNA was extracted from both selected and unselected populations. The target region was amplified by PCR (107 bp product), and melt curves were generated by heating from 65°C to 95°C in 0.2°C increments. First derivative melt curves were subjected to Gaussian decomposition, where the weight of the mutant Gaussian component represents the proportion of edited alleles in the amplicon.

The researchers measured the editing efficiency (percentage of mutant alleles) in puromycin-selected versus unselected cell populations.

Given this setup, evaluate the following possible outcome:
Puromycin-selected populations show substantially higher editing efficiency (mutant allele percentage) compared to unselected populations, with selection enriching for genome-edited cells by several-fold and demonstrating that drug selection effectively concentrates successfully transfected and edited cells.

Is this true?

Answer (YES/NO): YES